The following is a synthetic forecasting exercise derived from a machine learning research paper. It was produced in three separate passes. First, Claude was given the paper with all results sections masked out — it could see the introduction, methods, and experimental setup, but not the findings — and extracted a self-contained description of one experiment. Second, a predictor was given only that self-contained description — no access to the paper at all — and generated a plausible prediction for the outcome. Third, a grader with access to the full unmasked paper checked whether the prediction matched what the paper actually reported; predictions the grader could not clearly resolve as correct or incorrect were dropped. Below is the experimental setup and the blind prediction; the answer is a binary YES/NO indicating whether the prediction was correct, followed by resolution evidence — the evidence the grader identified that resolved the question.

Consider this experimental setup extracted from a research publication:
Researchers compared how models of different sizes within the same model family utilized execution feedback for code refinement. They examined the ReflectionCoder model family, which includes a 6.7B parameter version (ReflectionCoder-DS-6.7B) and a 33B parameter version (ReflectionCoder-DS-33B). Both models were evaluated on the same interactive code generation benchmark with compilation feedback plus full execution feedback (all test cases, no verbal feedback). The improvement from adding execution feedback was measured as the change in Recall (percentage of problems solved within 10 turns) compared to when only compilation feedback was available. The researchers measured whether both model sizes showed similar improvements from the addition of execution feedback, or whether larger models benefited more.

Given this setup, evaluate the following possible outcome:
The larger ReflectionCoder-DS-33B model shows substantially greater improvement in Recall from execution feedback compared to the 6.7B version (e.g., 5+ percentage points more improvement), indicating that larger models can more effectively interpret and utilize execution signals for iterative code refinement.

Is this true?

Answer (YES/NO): NO